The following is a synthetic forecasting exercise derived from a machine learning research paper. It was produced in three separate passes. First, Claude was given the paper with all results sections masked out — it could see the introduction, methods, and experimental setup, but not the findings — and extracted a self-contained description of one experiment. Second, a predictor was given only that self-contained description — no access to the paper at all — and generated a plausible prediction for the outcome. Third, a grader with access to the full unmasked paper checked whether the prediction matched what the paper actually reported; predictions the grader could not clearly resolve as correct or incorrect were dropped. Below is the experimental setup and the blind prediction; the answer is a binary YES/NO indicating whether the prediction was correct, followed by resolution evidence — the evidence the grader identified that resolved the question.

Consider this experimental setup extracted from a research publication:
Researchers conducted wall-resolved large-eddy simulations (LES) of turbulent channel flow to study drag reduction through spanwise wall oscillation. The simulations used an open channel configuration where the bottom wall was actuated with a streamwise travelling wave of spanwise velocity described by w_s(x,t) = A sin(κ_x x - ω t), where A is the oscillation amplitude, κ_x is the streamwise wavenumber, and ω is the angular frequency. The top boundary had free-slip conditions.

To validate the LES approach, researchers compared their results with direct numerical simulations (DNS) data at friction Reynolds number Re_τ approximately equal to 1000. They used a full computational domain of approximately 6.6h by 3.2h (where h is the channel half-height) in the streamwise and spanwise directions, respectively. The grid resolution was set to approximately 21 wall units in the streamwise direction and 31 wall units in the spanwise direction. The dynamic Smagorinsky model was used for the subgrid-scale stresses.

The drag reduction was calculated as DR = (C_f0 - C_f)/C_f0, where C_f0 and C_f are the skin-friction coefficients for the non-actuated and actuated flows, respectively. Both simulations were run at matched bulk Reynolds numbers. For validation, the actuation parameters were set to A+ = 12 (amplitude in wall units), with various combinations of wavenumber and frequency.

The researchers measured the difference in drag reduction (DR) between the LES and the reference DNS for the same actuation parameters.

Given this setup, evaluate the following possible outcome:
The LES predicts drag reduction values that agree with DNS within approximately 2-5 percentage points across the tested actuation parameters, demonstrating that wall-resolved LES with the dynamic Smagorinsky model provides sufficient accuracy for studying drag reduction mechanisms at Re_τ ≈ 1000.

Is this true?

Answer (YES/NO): YES